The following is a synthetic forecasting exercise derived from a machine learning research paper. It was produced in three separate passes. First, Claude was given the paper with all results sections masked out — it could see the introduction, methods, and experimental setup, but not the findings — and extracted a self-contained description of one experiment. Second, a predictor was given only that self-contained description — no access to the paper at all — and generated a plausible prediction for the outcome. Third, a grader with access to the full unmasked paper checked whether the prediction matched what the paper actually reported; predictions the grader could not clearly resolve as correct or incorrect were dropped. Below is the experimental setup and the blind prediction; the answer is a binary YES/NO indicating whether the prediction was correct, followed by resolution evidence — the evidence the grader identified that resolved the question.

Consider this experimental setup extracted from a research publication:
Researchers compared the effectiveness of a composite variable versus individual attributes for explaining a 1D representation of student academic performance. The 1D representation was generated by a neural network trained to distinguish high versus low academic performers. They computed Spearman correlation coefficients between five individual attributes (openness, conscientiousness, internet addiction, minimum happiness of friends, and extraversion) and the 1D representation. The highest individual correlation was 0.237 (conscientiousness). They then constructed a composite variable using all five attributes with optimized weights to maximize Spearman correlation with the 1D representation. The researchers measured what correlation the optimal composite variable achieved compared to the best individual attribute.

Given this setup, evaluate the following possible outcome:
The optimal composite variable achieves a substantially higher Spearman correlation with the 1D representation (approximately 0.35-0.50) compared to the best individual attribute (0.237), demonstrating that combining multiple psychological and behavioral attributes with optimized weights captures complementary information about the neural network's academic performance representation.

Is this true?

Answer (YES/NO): NO